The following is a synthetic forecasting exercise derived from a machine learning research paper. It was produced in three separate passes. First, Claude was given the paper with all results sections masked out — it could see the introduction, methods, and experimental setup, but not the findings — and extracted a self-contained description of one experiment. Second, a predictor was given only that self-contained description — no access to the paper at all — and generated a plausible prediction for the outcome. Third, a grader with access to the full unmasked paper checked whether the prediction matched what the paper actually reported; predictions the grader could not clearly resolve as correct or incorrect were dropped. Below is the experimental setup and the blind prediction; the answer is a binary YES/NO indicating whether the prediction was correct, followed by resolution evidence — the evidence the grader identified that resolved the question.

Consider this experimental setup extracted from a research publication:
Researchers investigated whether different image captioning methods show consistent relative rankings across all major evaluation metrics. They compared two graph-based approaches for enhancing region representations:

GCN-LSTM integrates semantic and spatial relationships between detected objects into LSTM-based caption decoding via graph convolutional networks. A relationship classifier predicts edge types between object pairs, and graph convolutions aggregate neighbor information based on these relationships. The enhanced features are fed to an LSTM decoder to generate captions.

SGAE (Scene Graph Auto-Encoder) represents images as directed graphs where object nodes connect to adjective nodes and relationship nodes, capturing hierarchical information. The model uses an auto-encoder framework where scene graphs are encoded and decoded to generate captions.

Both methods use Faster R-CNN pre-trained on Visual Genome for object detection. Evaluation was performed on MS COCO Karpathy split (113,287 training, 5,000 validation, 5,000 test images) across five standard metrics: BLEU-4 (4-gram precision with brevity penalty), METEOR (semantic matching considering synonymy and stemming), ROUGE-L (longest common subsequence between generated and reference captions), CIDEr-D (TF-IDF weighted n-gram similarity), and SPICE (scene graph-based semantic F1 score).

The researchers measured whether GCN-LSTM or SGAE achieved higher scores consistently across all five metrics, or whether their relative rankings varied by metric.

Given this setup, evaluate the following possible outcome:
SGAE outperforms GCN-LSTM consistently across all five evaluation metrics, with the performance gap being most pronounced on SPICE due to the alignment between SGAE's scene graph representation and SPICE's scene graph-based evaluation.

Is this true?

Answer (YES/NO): NO